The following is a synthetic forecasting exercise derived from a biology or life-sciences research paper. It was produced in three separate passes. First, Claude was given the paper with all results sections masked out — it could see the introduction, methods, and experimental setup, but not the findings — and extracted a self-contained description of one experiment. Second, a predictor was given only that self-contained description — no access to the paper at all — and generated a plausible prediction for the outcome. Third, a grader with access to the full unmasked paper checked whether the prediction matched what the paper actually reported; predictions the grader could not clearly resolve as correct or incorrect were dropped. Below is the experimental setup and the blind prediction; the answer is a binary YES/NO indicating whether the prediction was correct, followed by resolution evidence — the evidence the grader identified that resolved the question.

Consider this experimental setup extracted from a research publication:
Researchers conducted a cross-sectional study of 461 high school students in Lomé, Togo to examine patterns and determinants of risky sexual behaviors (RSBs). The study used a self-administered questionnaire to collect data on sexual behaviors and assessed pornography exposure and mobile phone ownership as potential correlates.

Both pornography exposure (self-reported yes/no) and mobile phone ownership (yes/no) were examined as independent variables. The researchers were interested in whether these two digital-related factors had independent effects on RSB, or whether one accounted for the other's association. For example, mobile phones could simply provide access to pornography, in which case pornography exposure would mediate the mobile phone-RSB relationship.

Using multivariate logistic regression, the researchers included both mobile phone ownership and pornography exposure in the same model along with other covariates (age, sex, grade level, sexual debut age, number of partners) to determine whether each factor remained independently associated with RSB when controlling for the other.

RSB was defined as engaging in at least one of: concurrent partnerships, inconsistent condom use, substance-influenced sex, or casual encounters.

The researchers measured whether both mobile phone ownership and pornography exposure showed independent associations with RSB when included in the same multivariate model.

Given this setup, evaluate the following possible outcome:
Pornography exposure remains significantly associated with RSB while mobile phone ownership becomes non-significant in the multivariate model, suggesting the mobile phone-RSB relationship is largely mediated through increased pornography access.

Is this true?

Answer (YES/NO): NO